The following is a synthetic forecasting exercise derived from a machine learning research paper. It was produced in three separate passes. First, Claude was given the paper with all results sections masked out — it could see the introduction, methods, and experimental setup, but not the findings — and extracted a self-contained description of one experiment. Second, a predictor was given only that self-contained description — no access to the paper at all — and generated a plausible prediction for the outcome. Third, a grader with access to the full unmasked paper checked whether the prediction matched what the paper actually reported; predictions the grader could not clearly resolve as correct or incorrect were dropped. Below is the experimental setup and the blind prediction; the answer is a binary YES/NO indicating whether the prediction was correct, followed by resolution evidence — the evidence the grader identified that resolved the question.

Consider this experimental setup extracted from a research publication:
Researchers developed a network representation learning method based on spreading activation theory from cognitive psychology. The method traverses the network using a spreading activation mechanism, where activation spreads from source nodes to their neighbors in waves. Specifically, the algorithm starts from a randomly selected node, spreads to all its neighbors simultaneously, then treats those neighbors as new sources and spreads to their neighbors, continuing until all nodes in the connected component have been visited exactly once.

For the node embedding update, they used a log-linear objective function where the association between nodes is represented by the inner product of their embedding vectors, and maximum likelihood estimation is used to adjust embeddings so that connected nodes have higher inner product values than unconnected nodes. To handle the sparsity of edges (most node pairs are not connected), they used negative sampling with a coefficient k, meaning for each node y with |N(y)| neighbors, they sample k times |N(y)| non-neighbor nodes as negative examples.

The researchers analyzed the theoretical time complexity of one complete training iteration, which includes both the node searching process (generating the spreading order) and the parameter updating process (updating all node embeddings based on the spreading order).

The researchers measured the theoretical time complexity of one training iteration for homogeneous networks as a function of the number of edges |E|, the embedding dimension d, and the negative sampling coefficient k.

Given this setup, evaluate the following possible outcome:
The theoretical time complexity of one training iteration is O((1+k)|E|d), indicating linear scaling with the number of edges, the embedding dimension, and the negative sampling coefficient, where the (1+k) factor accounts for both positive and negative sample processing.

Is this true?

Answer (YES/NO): NO